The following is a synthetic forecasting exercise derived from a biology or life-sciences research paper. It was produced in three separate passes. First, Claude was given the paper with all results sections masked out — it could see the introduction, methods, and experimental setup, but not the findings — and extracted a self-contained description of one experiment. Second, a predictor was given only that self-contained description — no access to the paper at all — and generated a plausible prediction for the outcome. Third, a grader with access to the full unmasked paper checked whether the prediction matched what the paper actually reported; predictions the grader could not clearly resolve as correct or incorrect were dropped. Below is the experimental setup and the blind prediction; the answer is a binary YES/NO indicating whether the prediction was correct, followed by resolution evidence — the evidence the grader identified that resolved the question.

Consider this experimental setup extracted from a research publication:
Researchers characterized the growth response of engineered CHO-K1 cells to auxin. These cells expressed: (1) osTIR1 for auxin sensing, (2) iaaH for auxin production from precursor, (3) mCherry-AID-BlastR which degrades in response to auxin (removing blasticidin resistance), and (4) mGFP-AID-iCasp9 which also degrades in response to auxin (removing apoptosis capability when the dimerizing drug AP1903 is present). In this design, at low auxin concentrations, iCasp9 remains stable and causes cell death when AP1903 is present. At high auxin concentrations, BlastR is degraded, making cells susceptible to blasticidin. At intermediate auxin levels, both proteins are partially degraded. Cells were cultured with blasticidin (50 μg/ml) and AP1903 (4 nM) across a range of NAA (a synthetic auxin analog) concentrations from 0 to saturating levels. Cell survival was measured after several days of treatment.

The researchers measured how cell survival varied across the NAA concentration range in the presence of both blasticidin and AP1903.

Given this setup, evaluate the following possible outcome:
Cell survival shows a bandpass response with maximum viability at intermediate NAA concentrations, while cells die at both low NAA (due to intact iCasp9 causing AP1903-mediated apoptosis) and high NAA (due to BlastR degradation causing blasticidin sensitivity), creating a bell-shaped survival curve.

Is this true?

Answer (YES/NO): YES